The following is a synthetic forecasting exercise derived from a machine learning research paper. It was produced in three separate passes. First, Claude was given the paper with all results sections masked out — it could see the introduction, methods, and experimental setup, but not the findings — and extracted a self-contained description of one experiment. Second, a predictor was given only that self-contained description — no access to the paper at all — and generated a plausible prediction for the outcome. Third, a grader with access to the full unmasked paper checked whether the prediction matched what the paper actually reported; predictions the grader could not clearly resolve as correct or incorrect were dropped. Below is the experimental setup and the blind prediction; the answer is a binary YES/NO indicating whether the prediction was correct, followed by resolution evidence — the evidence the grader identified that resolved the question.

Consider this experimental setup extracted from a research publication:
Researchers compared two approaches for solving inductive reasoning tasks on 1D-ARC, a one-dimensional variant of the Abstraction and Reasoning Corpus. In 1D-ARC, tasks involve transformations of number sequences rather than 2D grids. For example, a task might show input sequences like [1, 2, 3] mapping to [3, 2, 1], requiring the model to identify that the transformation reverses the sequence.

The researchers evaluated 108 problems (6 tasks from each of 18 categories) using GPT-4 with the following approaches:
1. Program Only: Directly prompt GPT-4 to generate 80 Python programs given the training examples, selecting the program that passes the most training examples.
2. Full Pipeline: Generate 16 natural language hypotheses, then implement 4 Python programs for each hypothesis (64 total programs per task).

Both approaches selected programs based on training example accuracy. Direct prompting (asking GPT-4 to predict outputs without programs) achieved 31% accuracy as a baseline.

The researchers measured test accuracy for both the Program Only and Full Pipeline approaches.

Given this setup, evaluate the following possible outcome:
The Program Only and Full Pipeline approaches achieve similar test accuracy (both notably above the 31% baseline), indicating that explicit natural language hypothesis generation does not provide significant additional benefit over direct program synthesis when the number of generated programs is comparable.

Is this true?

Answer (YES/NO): NO